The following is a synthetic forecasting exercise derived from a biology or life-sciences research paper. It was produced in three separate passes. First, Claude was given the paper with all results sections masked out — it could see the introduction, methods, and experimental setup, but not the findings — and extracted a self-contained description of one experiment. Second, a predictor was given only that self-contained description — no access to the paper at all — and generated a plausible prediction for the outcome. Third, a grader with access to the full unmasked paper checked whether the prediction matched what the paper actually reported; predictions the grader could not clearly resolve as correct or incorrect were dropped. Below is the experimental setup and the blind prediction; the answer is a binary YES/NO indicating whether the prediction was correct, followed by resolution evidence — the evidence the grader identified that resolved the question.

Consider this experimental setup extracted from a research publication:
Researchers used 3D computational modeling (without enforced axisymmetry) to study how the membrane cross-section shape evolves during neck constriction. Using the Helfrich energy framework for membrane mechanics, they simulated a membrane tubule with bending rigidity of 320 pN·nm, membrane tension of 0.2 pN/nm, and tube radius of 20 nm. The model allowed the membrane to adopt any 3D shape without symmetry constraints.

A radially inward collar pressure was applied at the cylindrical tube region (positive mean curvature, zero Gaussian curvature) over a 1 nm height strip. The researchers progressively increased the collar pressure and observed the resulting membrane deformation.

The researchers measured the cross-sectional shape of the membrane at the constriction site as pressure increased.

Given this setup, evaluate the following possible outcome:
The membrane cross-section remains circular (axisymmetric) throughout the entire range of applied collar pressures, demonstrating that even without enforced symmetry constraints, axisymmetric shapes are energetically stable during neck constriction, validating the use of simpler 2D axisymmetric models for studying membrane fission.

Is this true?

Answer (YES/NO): NO